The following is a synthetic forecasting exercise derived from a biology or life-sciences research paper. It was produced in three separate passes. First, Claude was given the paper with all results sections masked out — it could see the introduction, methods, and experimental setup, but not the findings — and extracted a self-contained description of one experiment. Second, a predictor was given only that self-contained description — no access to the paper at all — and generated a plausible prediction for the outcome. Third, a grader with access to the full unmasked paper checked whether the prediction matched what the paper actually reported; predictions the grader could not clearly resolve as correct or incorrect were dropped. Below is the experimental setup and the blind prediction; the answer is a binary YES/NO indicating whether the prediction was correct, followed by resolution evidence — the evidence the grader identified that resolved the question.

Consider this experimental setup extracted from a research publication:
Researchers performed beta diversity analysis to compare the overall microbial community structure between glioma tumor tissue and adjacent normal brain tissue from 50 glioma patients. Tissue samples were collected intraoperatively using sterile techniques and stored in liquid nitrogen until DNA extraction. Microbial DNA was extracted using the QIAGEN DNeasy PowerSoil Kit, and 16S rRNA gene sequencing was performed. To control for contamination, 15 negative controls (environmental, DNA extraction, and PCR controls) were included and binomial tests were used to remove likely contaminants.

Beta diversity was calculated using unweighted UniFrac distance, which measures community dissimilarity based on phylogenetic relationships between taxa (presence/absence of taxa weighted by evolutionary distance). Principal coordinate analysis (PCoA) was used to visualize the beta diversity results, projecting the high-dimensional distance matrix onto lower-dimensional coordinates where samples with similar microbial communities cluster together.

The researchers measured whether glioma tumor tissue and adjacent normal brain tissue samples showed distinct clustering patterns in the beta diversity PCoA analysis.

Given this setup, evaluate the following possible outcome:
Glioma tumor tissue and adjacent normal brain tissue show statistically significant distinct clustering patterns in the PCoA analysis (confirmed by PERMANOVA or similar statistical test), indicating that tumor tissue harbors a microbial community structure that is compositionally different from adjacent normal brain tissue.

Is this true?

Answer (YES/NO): YES